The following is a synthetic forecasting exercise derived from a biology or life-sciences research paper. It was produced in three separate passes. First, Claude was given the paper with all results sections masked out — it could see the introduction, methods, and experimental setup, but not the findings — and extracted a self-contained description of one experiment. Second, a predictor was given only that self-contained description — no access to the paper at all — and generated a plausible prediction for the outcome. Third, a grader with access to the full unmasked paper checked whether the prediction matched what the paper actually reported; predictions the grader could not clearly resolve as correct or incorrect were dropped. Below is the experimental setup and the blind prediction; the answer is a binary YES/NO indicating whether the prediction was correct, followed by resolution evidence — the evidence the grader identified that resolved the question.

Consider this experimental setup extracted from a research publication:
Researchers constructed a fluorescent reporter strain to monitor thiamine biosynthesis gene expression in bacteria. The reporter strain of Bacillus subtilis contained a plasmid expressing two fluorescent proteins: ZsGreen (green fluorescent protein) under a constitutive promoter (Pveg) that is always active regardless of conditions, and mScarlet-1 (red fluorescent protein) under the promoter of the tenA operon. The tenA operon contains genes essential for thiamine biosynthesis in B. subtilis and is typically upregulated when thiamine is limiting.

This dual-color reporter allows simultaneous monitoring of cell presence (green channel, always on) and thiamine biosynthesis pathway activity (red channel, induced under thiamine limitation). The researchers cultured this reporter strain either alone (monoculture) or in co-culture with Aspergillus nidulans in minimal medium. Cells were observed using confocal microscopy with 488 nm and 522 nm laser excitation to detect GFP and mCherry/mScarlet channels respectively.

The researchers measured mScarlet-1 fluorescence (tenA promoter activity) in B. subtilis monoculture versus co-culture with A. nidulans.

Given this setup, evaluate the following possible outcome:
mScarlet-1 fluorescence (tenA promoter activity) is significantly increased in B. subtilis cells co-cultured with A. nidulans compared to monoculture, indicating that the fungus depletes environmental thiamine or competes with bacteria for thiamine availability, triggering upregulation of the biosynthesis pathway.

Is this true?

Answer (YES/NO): YES